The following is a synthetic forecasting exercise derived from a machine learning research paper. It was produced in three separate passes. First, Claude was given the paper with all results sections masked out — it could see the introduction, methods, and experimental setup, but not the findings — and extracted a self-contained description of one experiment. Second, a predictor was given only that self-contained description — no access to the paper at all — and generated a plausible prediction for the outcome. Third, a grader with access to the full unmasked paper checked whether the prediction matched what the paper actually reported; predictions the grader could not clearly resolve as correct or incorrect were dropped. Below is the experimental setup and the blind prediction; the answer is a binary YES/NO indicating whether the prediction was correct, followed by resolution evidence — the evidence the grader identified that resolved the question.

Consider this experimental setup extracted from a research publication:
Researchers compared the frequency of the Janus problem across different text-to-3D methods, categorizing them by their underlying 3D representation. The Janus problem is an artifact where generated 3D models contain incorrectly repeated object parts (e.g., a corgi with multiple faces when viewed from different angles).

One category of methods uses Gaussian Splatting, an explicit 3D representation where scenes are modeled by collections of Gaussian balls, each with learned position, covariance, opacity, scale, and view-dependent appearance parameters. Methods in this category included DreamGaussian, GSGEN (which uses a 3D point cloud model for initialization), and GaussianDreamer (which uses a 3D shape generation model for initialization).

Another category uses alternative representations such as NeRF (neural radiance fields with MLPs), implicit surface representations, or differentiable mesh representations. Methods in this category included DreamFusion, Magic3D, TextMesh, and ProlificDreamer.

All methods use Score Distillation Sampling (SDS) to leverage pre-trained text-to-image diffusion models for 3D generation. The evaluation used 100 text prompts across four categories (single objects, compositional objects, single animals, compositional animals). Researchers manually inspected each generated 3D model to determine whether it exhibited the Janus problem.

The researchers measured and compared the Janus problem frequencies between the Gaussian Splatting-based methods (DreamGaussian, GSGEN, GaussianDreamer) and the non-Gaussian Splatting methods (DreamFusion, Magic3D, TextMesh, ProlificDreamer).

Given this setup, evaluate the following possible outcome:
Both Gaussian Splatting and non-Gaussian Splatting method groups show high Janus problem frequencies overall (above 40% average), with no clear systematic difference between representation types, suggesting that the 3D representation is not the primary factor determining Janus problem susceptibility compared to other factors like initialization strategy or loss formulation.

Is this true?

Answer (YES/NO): YES